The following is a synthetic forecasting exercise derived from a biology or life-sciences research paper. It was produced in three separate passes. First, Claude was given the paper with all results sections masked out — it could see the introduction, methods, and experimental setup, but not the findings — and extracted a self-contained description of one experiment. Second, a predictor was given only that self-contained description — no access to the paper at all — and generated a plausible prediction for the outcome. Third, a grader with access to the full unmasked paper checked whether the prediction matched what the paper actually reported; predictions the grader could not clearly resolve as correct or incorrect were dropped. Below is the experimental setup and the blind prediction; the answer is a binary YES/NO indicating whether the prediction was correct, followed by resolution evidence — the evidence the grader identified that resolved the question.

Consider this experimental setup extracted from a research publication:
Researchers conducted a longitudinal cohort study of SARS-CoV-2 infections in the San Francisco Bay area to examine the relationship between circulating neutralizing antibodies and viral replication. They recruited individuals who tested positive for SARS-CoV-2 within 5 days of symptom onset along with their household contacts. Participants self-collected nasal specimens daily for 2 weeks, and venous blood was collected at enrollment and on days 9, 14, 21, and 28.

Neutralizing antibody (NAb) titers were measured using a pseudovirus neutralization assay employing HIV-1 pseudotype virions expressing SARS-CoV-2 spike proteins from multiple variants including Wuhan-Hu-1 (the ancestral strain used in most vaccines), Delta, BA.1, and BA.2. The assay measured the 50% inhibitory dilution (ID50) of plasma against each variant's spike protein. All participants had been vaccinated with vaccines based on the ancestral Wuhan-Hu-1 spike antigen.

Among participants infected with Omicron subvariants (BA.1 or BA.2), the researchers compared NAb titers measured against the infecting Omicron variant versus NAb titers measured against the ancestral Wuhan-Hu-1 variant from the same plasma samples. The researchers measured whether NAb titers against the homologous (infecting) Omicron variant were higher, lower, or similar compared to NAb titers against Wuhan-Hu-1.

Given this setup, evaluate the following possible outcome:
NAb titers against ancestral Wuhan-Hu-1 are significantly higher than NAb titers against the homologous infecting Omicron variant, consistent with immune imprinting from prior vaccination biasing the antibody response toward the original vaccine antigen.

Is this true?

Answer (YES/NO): YES